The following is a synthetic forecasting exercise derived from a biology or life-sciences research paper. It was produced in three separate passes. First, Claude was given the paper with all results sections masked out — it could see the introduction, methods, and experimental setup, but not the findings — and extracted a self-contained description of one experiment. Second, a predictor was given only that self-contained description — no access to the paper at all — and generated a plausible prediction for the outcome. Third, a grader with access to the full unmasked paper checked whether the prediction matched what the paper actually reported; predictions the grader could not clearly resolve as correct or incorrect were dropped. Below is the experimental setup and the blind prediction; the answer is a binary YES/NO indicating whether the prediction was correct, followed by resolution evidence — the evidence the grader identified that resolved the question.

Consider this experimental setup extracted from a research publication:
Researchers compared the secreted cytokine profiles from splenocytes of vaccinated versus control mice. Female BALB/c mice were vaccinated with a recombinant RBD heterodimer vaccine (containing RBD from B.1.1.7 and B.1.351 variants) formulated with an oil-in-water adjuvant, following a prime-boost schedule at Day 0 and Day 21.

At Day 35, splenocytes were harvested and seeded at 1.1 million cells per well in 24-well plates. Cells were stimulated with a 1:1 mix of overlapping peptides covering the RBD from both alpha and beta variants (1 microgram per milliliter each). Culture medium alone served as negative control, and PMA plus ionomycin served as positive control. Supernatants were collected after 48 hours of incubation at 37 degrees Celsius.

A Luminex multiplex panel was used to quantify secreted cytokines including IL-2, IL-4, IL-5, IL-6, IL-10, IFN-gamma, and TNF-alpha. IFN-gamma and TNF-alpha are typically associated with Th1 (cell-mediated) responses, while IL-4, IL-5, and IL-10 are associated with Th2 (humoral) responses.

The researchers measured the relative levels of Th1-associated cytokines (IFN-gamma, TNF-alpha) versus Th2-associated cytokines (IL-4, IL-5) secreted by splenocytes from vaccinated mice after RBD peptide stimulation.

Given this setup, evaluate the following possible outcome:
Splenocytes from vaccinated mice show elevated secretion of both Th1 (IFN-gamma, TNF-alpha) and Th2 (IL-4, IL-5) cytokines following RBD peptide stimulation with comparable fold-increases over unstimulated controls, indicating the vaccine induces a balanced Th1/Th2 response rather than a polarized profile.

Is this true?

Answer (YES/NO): NO